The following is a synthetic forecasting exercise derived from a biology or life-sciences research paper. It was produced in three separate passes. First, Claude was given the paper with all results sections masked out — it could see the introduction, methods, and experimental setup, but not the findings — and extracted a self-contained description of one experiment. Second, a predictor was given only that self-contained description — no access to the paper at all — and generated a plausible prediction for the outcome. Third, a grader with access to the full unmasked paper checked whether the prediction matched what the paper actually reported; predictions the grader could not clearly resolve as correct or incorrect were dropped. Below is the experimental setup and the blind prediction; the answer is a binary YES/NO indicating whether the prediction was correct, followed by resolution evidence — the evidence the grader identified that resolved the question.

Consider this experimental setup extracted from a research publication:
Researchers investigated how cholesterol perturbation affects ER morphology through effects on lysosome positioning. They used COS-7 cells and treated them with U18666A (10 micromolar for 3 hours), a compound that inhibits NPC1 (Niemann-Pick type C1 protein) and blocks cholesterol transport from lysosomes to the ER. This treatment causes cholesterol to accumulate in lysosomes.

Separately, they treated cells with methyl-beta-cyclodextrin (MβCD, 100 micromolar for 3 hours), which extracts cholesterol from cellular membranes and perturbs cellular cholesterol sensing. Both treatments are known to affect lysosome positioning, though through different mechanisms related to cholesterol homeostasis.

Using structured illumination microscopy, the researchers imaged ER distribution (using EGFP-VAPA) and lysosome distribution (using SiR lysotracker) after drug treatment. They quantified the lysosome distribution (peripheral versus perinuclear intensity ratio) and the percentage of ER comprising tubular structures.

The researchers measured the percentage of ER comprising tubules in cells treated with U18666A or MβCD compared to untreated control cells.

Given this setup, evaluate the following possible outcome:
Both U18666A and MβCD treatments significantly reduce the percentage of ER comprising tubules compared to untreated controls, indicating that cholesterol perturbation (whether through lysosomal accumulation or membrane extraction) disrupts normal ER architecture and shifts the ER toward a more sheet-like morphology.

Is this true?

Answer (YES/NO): NO